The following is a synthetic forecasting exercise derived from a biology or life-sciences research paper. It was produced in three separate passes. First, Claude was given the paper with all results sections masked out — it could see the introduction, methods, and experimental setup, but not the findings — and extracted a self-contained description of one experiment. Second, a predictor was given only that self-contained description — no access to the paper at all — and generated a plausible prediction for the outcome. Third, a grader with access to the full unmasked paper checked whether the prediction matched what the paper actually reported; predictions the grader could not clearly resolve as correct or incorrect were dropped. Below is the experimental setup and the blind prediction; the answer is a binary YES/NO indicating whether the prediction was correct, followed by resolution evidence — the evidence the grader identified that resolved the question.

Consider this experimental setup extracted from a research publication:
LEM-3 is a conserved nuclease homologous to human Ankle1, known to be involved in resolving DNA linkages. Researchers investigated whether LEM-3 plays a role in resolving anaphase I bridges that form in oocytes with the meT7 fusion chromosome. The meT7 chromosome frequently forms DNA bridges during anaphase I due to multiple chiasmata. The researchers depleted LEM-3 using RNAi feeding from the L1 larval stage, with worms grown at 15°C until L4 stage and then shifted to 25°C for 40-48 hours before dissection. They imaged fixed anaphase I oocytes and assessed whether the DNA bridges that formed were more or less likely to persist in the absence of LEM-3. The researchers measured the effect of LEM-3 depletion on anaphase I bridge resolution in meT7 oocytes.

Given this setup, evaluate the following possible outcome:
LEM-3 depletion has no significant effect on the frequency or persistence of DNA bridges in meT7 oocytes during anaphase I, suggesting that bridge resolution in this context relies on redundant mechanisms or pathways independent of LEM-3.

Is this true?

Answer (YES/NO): NO